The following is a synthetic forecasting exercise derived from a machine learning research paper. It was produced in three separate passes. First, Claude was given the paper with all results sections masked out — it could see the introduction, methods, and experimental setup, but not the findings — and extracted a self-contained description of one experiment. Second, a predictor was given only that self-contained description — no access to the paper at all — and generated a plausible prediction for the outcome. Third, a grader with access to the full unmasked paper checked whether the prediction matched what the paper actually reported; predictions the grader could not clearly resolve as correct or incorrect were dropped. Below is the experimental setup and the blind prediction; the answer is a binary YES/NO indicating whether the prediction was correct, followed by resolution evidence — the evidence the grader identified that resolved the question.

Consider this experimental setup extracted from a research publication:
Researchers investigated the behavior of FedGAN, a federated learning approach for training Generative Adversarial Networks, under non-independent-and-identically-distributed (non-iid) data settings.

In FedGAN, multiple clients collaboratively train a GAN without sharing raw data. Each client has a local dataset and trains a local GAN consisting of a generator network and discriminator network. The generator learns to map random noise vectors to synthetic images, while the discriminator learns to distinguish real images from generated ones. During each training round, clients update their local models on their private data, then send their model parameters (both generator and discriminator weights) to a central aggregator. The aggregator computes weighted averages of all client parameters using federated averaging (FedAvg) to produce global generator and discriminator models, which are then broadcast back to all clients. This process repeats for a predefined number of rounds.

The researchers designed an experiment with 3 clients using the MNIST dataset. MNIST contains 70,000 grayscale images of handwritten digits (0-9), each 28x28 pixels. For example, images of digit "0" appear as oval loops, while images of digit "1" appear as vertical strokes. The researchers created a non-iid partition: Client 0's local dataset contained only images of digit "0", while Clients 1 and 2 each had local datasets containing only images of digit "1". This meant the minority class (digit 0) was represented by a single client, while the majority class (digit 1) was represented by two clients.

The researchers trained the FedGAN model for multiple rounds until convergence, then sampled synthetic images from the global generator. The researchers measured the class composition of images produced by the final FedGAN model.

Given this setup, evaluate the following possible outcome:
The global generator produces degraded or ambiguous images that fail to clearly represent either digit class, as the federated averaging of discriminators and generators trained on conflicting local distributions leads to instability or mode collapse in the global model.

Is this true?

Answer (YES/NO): NO